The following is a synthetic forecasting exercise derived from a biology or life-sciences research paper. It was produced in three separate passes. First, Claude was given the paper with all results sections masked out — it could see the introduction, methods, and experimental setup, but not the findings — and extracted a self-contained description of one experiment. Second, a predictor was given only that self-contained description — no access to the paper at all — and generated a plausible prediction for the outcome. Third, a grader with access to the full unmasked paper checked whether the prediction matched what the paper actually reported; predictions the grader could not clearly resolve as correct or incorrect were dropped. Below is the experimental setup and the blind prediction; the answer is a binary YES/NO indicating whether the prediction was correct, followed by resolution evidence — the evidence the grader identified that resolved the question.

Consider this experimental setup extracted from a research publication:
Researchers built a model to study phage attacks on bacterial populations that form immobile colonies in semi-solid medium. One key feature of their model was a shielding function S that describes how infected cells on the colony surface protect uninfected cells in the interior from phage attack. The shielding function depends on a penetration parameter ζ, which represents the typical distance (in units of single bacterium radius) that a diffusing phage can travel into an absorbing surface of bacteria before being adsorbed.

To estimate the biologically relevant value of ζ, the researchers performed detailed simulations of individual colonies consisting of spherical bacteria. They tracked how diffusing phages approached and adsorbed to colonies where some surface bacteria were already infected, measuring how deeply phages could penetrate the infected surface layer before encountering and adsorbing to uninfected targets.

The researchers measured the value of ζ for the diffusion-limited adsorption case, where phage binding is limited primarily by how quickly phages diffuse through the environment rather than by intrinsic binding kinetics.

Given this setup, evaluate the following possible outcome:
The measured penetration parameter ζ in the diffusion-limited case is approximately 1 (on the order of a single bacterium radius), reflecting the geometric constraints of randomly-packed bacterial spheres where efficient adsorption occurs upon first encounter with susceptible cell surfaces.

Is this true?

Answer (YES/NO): YES